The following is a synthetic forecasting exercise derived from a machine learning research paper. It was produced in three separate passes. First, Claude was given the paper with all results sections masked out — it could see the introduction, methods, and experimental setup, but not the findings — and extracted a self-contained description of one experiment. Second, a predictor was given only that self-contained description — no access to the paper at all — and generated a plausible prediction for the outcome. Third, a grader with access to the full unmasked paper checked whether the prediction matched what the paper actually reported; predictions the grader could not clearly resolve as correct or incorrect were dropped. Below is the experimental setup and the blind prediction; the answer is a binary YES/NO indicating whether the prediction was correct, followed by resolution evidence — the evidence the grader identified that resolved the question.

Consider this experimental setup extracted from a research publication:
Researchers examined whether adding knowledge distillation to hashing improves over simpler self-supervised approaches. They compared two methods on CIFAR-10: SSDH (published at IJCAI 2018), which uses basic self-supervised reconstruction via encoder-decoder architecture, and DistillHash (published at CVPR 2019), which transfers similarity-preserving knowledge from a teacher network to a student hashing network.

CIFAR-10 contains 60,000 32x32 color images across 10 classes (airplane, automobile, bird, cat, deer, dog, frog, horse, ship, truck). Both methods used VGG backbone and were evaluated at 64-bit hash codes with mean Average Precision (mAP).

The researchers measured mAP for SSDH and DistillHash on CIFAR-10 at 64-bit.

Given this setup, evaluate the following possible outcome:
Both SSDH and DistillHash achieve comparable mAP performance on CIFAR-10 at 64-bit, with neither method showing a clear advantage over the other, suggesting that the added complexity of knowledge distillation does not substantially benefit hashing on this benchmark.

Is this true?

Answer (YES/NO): NO